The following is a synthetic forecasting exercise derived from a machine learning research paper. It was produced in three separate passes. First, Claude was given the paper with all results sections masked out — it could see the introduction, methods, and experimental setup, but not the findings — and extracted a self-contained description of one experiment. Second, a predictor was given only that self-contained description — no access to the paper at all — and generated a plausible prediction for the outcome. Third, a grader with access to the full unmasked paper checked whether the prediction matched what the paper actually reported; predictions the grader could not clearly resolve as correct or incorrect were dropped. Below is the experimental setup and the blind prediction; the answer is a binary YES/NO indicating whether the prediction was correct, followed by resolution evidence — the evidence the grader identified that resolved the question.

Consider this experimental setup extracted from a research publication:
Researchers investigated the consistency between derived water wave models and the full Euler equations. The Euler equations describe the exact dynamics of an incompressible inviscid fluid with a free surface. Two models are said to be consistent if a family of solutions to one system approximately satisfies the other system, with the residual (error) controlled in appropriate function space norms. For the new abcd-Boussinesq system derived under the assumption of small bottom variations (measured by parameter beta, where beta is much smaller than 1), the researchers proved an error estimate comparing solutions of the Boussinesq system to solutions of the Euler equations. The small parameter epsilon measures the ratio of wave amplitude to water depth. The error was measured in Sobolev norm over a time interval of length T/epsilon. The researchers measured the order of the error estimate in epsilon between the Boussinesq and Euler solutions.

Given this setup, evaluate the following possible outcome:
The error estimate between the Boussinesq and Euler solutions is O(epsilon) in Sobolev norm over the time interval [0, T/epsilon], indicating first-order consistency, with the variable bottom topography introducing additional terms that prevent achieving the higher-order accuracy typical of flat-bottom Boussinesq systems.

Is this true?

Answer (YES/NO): NO